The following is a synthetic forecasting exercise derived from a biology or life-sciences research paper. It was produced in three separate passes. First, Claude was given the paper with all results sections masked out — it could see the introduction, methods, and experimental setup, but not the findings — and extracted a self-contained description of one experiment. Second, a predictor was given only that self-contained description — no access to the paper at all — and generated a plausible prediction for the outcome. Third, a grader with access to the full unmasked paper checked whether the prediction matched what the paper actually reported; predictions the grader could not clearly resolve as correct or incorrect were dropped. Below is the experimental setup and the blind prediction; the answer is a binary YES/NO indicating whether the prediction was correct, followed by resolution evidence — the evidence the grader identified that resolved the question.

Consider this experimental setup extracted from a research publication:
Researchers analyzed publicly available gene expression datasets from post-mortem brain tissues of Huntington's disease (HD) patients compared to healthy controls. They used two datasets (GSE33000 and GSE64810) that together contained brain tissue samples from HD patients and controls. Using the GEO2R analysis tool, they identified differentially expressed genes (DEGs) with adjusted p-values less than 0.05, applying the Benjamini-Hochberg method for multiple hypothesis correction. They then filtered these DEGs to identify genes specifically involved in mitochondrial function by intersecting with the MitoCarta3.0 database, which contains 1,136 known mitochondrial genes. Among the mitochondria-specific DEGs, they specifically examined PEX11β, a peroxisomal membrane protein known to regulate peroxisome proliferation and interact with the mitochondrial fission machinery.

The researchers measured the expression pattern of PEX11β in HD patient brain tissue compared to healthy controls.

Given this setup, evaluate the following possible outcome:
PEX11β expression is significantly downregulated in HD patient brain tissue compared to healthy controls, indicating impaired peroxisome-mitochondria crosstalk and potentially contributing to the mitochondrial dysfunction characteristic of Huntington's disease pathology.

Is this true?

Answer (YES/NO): YES